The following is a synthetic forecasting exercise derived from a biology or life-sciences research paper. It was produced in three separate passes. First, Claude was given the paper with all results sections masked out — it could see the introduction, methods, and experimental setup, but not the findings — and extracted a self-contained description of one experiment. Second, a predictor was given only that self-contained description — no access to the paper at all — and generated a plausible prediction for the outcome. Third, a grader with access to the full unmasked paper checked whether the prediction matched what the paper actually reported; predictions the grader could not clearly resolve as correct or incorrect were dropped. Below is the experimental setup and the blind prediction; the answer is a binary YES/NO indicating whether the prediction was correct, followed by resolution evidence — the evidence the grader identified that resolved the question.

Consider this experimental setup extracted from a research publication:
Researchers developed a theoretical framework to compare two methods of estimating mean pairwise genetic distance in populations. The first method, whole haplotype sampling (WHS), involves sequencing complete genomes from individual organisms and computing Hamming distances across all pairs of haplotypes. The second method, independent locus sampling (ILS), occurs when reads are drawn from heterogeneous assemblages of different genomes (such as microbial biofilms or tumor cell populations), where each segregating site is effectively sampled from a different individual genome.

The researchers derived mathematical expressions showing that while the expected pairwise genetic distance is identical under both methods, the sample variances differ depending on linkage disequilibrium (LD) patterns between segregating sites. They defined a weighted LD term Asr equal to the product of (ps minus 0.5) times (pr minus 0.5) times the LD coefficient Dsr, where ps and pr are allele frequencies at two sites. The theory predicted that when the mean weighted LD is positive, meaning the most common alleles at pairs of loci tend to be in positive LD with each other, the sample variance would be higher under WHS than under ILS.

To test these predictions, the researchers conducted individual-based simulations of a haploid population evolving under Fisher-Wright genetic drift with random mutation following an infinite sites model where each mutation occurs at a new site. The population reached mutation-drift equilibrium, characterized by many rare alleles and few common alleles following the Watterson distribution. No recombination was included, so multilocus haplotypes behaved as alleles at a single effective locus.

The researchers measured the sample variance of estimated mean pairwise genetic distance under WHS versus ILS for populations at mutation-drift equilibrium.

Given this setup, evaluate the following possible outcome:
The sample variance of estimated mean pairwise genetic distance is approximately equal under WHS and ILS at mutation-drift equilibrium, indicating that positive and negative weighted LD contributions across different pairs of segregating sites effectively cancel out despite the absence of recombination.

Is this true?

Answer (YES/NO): NO